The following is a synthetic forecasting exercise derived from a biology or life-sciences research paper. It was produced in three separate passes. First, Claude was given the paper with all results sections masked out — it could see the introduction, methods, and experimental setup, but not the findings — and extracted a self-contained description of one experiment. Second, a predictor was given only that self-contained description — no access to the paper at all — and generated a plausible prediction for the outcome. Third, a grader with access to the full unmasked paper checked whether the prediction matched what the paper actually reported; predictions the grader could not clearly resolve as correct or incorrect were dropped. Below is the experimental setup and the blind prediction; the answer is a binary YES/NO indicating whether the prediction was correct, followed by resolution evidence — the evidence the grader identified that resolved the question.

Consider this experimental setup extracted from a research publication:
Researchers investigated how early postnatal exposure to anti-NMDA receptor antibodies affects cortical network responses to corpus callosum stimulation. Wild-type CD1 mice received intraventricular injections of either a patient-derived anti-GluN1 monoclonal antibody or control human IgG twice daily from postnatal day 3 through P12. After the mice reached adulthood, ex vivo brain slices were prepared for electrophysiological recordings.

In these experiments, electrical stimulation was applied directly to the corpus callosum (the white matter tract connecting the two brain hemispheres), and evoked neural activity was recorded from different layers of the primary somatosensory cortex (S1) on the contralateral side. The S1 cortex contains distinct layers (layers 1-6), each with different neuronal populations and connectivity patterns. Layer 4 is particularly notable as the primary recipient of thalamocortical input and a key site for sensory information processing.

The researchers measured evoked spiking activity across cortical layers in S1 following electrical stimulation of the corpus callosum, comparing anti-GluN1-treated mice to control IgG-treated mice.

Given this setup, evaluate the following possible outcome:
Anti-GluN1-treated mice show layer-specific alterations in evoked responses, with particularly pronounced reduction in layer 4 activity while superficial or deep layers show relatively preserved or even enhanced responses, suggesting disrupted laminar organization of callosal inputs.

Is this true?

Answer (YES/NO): NO